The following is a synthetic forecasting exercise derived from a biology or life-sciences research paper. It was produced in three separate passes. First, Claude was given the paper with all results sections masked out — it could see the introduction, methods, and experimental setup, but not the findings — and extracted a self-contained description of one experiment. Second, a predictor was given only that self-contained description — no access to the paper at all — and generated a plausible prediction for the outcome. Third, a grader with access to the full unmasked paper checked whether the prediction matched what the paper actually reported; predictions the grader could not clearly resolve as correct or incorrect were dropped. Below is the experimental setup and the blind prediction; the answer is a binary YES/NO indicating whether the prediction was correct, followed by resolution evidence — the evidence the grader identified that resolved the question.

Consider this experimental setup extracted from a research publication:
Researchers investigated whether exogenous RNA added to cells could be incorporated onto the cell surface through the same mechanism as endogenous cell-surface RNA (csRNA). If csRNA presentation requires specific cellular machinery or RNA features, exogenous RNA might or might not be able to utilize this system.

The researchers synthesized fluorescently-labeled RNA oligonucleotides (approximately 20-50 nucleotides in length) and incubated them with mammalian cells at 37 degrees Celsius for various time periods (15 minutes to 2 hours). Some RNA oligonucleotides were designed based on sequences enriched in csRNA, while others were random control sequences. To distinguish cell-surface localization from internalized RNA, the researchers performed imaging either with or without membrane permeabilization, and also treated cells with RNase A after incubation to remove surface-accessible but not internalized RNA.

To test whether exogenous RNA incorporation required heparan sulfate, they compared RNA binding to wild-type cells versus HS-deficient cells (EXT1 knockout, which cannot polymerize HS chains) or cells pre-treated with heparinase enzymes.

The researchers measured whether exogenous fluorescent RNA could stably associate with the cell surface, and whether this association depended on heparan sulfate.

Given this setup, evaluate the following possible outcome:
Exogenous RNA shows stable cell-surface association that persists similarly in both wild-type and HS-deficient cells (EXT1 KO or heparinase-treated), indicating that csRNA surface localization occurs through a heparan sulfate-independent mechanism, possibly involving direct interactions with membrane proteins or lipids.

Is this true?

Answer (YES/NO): NO